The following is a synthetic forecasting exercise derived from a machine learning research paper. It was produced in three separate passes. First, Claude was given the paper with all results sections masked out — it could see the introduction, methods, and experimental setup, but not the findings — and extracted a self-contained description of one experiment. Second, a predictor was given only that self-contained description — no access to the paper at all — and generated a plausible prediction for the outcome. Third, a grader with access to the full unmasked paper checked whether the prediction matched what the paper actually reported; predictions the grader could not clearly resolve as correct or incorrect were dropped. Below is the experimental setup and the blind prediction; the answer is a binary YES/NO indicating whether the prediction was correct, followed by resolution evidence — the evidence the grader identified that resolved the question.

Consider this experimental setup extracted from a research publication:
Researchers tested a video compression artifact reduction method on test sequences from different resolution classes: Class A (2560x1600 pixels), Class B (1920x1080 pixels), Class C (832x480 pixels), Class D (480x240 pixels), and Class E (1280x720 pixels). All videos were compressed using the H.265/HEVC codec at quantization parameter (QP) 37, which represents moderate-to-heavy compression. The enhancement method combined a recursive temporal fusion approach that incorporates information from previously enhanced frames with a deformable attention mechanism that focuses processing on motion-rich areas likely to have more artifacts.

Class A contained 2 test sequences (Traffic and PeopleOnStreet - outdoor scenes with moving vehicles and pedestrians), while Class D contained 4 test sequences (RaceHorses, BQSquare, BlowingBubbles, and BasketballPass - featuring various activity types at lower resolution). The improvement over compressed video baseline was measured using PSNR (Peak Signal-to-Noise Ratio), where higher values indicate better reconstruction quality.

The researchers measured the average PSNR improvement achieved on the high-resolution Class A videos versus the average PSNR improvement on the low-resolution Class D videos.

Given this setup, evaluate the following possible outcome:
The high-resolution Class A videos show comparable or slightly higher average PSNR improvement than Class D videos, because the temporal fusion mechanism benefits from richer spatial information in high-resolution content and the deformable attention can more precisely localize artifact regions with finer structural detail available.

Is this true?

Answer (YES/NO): YES